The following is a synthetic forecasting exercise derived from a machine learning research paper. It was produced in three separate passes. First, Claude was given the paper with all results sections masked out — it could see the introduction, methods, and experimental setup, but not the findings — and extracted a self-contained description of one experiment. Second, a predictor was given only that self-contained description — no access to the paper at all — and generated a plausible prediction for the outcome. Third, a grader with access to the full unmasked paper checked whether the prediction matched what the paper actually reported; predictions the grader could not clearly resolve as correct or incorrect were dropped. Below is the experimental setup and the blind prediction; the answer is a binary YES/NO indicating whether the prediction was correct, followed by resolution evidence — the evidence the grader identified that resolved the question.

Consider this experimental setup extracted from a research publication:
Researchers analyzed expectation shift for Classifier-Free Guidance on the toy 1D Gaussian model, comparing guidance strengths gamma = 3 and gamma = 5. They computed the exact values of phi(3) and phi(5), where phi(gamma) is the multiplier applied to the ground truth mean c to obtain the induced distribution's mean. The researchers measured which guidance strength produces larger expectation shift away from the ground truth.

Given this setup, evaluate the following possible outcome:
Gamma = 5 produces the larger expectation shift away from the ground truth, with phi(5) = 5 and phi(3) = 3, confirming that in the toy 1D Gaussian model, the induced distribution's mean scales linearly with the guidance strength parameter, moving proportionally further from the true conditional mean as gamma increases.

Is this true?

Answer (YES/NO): NO